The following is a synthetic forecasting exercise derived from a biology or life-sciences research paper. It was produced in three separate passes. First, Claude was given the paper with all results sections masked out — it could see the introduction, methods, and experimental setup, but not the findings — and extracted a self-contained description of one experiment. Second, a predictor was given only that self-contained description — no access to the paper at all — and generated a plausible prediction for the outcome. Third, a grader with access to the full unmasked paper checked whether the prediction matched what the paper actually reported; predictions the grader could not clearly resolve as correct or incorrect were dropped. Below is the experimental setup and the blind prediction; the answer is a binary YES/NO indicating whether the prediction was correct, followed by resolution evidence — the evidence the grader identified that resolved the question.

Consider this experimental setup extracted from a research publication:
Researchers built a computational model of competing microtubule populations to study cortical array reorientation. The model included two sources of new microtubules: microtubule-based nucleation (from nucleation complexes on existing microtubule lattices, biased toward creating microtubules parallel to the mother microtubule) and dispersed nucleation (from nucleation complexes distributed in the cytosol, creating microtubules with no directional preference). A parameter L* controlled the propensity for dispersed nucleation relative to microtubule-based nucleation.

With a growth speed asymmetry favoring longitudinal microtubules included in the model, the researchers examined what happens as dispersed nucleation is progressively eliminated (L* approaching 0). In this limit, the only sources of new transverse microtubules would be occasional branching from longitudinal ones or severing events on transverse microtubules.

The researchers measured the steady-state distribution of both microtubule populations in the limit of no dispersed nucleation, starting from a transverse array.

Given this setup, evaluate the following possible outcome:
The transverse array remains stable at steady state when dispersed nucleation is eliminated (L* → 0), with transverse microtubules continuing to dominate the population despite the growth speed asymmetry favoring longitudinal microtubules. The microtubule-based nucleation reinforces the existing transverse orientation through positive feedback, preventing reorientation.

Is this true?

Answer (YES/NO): NO